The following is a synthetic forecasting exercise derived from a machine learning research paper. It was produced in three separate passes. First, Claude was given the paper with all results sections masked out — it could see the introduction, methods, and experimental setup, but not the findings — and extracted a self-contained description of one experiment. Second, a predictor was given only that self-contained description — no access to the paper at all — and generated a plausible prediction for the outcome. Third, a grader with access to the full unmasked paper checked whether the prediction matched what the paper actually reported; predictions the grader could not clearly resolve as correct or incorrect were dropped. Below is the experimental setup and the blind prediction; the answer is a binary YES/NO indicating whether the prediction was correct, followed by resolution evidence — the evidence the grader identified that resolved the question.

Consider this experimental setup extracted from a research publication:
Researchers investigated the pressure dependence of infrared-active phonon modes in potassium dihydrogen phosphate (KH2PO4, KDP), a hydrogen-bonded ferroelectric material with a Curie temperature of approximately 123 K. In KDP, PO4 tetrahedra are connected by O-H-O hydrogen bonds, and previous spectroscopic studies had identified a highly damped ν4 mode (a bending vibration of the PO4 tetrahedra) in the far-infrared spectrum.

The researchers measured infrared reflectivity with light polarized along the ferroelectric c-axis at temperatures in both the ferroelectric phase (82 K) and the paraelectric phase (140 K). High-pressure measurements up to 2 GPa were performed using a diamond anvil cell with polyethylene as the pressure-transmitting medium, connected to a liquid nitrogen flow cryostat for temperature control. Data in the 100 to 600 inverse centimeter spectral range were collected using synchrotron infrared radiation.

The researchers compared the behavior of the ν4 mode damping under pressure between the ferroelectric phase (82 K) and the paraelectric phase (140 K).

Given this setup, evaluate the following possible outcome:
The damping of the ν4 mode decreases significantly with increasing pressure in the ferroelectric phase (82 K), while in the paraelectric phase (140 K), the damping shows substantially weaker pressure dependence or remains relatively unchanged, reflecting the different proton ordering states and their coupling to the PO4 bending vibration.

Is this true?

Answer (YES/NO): NO